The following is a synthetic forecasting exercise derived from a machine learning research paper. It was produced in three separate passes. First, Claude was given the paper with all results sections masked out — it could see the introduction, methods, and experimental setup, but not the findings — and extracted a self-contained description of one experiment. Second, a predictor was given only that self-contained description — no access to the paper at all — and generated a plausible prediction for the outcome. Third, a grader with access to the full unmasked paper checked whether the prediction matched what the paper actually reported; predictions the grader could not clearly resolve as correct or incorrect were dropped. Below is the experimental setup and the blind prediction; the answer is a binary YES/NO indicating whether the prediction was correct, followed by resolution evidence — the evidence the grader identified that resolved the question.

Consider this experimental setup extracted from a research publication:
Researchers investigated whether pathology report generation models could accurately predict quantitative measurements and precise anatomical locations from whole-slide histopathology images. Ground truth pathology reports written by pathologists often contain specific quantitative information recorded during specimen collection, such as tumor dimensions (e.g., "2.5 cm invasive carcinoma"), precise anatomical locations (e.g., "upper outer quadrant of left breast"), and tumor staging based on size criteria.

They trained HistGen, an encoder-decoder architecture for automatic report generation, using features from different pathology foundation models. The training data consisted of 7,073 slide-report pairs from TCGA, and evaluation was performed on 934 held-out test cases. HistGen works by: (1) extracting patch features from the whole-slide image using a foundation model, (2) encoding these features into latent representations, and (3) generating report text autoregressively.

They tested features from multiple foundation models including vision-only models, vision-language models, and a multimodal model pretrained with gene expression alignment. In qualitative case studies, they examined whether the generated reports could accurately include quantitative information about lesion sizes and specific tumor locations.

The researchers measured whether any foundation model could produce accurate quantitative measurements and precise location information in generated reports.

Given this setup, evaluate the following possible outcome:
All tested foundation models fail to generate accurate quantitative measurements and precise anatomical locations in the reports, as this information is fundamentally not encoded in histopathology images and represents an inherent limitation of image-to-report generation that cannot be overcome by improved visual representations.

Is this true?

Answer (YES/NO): YES